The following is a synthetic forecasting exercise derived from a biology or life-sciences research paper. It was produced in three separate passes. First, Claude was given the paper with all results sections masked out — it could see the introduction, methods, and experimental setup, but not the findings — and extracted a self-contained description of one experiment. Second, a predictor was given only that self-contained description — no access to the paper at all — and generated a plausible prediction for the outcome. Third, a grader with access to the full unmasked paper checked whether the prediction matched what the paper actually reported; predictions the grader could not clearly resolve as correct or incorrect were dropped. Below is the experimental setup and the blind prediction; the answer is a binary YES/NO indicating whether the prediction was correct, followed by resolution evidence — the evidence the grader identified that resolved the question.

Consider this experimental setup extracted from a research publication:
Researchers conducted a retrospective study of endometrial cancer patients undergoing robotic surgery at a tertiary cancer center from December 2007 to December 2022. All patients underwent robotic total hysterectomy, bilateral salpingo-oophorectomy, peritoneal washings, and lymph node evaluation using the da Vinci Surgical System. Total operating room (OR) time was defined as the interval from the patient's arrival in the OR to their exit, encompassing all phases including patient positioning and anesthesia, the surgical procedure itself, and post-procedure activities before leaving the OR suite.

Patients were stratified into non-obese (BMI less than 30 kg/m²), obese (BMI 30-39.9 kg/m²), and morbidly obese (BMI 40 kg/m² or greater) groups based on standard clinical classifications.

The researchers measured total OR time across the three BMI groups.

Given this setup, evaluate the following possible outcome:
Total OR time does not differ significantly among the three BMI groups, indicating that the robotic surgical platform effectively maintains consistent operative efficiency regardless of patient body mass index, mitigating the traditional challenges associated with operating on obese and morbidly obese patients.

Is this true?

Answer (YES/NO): NO